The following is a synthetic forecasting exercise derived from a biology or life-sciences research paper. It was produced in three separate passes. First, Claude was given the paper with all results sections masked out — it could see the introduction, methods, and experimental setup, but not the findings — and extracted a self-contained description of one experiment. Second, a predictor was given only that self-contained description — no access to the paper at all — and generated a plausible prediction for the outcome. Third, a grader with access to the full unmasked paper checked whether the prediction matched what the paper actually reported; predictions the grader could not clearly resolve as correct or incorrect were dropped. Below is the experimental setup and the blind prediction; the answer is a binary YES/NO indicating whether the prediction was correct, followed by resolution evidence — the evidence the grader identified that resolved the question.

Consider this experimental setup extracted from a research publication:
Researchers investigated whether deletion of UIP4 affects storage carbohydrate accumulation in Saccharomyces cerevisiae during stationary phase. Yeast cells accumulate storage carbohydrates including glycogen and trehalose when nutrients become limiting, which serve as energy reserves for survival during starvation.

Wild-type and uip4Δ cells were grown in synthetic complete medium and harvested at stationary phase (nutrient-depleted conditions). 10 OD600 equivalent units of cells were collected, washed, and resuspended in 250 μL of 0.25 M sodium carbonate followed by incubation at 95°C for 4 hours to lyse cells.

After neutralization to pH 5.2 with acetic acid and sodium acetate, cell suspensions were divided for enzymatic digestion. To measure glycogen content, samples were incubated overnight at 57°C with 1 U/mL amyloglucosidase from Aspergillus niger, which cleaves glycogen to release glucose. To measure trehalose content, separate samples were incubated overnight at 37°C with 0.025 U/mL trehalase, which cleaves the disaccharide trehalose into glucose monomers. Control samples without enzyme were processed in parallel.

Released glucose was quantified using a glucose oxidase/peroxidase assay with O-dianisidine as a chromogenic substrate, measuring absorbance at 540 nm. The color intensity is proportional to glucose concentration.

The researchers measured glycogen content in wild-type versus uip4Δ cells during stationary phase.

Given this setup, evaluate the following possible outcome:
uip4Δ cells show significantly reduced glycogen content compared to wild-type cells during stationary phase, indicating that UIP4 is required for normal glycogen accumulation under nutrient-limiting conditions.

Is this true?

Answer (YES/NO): NO